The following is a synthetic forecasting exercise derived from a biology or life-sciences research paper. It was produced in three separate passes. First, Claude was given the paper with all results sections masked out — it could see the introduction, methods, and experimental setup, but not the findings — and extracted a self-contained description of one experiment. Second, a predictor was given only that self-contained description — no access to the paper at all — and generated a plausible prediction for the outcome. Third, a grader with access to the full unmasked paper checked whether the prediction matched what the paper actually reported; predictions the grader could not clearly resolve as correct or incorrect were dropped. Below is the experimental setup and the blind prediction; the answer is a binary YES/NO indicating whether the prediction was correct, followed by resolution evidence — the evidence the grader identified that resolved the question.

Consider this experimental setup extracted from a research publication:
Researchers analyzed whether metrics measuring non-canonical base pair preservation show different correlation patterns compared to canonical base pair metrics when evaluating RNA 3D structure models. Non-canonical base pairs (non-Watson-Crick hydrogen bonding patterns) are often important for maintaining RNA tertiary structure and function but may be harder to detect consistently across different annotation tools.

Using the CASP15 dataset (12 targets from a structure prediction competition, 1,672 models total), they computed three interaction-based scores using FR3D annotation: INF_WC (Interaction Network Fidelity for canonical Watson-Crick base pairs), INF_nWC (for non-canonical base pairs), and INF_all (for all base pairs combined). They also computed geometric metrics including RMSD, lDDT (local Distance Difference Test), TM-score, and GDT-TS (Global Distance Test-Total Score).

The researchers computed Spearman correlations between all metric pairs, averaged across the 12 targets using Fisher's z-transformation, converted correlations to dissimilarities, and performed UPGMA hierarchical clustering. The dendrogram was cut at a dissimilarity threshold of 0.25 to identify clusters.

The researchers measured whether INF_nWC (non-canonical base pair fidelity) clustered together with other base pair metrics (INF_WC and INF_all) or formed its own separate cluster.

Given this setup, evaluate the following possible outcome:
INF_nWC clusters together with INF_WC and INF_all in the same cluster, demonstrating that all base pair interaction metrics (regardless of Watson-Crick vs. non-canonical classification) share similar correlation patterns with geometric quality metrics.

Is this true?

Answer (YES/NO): NO